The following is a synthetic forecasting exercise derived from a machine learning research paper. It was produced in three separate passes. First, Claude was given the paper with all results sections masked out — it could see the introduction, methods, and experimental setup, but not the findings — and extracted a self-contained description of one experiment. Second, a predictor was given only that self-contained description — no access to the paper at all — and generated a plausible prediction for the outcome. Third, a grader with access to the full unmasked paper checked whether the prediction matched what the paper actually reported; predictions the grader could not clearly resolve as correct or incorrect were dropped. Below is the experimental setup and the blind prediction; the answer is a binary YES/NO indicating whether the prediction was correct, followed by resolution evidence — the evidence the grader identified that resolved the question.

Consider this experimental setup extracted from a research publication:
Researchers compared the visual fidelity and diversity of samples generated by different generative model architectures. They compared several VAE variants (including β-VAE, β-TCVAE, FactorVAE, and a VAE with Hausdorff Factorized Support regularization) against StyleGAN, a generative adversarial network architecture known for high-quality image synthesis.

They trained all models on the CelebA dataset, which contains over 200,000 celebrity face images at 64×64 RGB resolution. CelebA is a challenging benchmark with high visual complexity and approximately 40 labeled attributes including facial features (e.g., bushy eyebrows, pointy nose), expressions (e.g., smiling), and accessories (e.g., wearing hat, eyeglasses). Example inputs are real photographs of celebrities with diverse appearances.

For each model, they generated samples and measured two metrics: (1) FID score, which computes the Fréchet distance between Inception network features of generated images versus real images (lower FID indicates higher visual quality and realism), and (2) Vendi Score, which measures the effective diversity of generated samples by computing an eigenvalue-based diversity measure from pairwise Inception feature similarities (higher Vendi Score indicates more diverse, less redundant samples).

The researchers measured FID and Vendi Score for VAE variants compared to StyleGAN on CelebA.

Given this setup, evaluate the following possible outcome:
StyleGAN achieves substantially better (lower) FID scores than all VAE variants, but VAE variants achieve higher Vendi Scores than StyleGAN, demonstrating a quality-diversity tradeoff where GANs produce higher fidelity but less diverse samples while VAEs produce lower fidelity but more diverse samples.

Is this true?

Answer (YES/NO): NO